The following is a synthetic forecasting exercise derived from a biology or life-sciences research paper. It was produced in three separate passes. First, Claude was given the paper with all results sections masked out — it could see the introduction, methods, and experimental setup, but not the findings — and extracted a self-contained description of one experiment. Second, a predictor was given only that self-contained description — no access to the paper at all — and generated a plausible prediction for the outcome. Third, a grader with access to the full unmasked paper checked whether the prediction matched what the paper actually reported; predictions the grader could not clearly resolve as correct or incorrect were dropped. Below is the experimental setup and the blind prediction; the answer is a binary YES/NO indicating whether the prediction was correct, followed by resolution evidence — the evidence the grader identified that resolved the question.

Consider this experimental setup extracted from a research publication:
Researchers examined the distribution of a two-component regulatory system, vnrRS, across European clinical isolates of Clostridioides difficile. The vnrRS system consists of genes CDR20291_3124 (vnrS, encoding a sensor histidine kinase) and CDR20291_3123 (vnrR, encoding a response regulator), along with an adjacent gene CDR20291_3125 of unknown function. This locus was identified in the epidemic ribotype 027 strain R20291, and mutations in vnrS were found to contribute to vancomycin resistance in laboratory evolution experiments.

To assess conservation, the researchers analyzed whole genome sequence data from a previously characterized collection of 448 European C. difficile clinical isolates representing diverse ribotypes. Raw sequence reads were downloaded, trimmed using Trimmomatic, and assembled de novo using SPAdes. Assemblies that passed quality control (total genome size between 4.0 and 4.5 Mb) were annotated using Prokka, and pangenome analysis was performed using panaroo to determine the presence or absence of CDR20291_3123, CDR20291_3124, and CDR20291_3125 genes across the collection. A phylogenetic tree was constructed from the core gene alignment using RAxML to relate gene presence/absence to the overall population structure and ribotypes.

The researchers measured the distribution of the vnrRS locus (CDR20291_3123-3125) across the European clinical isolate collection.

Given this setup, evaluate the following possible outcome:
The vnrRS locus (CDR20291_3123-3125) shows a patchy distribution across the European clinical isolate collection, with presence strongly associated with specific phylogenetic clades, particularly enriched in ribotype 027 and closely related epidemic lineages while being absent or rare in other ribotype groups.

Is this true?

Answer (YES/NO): YES